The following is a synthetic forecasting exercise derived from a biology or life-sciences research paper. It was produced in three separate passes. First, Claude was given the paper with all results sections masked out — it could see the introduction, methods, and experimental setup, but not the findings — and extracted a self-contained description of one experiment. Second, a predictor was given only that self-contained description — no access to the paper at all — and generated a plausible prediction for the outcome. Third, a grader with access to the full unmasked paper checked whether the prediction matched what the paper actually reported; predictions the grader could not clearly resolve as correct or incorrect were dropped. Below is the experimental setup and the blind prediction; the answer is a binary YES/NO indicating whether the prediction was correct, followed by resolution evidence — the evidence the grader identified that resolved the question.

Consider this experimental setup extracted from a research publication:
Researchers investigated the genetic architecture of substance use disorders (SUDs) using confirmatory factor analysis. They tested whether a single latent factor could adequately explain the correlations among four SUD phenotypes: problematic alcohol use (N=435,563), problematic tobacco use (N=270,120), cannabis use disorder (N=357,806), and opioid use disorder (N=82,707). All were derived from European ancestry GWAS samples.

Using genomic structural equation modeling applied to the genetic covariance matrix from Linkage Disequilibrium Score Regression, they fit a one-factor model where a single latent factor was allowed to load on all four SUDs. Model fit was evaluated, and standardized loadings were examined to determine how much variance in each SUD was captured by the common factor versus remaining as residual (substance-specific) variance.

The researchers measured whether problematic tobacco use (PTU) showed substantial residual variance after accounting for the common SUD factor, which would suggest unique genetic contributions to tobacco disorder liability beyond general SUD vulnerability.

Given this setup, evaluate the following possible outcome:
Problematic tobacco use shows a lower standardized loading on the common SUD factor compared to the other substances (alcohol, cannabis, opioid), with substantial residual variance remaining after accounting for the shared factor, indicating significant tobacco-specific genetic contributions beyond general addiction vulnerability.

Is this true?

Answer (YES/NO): YES